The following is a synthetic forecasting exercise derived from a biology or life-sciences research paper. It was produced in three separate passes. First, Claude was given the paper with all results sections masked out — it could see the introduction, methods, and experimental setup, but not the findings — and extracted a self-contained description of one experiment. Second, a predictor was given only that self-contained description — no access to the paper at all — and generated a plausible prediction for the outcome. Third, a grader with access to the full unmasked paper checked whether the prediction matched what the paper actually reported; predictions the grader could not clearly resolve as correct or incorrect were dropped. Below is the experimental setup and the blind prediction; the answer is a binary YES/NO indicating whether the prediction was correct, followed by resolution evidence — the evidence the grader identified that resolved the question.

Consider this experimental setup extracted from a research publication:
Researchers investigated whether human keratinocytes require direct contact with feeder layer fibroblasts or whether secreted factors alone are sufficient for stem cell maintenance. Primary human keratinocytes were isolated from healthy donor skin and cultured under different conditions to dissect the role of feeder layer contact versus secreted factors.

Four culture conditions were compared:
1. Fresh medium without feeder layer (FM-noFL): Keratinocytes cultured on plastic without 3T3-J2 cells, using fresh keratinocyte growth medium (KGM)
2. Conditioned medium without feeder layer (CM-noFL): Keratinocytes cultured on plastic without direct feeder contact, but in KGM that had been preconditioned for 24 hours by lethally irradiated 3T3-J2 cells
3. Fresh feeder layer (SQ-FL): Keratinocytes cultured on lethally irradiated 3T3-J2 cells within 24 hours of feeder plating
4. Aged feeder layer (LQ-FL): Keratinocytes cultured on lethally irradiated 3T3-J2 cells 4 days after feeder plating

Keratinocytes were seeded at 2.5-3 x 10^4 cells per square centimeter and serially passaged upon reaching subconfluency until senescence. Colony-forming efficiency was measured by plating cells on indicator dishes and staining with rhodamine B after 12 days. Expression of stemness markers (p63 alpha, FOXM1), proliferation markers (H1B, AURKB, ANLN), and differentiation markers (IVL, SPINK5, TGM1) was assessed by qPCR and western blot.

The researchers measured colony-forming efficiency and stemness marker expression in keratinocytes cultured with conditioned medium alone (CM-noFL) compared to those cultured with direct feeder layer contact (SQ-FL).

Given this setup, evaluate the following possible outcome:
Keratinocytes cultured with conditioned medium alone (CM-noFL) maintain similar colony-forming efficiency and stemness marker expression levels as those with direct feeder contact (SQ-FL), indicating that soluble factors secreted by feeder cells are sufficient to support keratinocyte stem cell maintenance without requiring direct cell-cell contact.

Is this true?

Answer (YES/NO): NO